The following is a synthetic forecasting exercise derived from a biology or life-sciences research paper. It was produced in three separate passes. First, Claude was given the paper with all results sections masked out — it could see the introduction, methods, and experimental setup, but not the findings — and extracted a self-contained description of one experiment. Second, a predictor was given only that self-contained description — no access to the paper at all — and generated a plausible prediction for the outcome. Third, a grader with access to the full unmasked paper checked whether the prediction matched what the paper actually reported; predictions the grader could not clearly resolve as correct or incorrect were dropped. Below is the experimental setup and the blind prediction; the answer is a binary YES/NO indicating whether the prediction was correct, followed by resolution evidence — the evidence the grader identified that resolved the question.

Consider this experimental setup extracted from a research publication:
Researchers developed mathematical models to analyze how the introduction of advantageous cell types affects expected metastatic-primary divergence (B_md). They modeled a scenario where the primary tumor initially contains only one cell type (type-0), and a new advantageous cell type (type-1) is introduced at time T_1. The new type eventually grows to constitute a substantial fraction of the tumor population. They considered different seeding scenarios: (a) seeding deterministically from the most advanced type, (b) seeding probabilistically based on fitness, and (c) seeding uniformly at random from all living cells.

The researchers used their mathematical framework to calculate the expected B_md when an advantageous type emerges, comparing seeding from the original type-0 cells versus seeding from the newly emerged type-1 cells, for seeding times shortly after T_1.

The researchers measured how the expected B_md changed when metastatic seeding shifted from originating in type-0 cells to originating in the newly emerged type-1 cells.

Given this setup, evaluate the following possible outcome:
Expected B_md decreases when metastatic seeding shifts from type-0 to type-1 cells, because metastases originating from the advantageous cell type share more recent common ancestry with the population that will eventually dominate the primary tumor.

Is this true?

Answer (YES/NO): YES